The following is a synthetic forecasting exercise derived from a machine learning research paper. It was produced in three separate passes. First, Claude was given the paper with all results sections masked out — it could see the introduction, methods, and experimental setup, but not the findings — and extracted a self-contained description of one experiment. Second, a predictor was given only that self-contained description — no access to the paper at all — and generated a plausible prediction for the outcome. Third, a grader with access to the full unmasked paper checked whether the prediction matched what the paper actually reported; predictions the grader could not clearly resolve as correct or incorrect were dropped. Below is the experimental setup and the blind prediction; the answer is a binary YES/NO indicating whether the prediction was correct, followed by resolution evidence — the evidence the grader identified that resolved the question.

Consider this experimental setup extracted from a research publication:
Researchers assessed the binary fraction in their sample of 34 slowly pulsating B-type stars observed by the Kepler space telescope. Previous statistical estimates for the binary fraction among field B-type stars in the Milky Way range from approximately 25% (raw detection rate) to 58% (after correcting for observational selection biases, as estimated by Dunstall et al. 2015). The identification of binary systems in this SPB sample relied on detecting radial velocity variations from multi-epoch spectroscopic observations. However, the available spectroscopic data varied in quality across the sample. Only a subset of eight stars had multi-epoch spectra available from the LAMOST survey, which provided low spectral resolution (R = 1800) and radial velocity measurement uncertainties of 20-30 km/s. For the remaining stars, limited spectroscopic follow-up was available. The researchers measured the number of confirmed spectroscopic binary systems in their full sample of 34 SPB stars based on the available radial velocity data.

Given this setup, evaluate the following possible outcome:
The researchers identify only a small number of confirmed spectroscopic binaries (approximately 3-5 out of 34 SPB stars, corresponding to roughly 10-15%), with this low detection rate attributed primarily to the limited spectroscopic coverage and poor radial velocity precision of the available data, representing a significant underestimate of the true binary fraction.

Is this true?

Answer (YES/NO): NO